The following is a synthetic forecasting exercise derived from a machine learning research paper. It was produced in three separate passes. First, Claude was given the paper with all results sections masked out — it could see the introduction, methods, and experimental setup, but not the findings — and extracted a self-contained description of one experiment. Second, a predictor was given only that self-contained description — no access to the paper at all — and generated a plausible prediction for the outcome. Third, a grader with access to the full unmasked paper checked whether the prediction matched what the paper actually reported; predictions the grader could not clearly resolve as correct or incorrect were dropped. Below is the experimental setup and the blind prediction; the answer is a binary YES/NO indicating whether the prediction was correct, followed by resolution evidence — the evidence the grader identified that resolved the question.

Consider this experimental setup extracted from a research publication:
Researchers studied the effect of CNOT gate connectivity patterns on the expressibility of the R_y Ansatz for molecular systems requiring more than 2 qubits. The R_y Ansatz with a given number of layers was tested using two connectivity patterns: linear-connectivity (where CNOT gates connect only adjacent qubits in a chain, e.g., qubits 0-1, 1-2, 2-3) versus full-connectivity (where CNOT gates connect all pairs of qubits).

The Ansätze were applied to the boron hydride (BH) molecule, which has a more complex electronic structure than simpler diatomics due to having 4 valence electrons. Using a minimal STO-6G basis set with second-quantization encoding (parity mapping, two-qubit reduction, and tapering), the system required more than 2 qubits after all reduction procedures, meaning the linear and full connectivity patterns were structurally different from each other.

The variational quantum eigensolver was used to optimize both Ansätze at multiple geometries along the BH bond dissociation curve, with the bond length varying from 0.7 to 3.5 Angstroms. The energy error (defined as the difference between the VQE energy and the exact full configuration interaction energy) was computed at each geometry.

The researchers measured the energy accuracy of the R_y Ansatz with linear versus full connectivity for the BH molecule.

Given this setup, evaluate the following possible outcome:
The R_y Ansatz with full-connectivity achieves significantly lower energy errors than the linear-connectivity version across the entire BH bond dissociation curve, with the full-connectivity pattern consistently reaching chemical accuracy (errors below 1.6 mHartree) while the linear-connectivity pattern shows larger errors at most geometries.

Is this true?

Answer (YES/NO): NO